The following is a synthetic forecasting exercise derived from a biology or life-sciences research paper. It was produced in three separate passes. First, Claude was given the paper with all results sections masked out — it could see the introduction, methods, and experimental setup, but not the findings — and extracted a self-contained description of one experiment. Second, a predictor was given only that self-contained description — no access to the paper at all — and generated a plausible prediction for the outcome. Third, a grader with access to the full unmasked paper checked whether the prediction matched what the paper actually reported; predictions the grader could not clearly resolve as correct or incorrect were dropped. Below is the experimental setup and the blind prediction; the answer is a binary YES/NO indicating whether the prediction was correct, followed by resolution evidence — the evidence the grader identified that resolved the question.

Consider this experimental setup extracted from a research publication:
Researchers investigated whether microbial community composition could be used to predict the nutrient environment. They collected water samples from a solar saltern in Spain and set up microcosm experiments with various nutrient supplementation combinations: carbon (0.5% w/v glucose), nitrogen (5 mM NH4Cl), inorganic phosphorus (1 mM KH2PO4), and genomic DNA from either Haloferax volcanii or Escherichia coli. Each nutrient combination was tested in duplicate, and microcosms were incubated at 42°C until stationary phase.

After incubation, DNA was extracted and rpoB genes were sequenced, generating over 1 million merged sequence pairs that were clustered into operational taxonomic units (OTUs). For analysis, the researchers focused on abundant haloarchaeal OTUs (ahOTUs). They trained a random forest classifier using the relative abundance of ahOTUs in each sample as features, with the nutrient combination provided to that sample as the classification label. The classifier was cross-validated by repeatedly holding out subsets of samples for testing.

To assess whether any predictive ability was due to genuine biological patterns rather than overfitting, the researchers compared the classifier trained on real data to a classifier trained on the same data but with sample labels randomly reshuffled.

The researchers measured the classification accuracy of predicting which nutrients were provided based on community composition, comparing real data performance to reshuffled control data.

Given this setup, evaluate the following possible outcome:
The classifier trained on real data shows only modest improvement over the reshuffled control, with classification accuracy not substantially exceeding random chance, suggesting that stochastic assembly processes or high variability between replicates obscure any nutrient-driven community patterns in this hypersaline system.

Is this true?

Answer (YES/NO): NO